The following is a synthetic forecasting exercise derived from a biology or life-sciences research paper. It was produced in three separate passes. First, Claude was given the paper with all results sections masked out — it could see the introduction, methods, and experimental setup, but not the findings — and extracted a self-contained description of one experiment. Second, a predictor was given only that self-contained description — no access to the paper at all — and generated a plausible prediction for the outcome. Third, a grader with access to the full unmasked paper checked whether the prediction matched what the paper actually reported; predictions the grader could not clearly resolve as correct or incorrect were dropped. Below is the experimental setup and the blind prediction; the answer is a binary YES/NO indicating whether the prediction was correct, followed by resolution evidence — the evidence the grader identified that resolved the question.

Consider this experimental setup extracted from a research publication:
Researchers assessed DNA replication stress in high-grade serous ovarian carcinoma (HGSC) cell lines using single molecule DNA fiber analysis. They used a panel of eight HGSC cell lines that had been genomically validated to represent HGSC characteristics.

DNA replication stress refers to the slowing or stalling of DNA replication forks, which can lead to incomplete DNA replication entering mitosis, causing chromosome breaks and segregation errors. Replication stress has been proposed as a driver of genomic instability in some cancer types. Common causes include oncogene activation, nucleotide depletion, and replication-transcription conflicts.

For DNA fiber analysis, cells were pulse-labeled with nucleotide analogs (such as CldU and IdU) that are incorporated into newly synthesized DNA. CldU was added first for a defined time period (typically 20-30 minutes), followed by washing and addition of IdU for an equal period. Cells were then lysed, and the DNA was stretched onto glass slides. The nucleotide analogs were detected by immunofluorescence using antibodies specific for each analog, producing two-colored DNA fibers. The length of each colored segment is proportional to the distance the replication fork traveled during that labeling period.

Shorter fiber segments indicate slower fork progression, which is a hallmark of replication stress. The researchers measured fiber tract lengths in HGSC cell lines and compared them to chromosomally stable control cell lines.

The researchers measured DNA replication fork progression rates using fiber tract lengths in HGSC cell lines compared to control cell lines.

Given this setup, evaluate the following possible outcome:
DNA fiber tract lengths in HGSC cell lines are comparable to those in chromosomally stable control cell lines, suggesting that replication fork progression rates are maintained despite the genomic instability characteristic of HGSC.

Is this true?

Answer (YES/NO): NO